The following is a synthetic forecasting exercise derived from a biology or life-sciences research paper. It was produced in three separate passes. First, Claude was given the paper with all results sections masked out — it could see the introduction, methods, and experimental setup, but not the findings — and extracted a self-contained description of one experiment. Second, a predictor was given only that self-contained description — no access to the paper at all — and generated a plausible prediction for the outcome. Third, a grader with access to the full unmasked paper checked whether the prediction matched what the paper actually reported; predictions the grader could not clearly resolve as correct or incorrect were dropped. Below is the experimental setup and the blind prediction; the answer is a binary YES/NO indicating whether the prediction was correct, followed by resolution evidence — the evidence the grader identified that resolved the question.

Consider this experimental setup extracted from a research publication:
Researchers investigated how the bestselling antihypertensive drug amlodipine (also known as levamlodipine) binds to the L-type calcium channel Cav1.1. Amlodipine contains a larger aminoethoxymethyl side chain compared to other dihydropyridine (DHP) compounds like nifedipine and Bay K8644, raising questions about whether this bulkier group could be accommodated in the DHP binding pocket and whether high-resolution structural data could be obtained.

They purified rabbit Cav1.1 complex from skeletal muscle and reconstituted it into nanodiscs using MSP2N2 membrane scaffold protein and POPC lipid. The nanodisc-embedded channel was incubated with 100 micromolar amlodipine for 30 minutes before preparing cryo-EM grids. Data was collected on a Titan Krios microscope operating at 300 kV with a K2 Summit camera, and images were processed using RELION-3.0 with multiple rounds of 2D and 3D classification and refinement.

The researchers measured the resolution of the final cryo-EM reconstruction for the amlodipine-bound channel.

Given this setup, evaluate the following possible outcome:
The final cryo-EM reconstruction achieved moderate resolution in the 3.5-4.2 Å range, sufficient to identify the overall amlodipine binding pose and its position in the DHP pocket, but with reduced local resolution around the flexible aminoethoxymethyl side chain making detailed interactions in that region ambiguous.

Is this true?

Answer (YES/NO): NO